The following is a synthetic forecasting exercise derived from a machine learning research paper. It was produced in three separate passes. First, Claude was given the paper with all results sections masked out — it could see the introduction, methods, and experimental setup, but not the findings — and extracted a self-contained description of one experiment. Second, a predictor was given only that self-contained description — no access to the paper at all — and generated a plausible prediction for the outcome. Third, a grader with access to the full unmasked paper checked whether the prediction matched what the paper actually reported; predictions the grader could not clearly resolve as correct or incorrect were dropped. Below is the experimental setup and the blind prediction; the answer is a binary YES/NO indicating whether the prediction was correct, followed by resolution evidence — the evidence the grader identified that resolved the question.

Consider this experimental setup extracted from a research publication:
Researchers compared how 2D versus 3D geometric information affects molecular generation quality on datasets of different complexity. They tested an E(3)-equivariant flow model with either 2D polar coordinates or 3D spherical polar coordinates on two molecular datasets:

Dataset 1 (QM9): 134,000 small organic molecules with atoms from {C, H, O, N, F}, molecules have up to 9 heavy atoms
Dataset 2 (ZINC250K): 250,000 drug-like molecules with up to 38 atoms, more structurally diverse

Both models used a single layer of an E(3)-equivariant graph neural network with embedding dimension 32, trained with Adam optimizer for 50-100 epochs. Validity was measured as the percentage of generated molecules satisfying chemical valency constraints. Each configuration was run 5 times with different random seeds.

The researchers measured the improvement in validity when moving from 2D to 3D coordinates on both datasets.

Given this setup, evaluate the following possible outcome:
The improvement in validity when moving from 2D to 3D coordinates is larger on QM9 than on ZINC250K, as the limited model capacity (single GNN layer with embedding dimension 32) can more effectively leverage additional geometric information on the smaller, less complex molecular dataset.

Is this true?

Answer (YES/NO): YES